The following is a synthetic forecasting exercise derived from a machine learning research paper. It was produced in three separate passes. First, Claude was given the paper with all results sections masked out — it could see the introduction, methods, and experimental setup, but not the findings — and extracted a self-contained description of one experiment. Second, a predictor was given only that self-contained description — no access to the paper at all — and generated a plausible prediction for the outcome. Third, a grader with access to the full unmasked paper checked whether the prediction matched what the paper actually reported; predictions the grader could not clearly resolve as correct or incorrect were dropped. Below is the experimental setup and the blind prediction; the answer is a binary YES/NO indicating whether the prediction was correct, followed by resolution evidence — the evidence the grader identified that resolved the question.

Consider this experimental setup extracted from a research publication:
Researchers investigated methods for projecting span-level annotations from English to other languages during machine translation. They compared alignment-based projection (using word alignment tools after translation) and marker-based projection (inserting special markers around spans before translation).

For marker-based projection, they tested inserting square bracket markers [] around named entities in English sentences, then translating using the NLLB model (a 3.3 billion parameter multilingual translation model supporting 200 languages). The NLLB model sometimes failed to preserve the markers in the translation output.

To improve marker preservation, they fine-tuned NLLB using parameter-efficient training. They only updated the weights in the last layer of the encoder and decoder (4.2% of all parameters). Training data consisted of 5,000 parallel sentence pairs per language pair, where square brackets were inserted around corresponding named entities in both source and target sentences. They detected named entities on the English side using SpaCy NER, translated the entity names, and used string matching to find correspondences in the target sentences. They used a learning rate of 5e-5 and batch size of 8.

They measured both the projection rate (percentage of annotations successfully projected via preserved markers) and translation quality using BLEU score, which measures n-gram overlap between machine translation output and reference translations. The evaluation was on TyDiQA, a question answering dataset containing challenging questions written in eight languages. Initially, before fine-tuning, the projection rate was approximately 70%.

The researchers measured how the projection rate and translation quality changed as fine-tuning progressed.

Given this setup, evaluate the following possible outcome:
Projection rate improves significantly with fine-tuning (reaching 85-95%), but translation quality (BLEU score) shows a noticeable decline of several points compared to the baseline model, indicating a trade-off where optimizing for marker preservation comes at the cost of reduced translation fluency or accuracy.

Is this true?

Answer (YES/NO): NO